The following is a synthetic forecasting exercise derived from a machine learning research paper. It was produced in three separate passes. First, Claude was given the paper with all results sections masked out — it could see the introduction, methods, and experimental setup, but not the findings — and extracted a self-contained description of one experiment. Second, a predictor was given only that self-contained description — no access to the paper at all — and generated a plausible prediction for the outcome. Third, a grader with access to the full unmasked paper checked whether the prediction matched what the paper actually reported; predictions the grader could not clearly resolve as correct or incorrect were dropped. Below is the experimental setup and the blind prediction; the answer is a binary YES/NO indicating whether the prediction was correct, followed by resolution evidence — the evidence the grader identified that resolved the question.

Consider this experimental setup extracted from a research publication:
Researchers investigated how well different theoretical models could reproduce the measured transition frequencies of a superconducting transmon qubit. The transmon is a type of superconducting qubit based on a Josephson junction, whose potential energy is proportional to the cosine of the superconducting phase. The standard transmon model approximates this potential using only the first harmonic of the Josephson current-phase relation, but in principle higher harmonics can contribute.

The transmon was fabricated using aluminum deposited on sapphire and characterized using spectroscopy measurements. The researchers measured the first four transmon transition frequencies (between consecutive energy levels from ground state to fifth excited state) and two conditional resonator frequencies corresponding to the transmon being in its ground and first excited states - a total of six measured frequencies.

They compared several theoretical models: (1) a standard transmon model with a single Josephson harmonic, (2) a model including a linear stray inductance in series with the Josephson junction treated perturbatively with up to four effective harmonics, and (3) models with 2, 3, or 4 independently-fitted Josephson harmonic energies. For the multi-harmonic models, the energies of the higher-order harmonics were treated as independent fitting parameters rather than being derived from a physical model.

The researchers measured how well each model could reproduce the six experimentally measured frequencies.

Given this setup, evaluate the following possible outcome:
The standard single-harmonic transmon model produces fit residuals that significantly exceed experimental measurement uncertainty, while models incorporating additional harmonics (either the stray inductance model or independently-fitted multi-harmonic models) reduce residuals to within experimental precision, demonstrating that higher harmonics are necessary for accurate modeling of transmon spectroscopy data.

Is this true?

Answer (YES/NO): NO